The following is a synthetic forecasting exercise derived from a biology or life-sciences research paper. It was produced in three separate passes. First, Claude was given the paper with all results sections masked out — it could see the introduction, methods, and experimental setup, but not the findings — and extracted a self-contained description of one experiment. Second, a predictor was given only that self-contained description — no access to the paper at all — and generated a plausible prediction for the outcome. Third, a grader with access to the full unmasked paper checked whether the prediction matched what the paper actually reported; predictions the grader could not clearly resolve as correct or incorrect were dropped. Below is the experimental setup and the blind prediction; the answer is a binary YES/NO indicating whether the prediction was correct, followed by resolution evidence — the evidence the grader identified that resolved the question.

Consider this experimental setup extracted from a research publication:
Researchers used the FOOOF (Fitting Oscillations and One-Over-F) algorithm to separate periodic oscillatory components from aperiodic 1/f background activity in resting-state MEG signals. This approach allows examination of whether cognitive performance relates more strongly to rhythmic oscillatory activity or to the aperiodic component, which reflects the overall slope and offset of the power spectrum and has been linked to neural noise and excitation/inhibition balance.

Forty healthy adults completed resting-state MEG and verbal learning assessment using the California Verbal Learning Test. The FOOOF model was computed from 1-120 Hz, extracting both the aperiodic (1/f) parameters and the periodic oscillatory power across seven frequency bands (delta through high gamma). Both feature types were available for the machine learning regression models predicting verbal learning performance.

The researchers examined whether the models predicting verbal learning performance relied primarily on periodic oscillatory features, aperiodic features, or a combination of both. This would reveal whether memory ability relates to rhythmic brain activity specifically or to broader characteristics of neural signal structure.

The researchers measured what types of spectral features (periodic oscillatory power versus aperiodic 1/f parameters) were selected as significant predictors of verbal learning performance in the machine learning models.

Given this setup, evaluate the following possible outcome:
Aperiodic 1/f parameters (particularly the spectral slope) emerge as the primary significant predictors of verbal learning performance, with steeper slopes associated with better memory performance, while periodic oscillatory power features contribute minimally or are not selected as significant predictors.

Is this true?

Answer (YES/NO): NO